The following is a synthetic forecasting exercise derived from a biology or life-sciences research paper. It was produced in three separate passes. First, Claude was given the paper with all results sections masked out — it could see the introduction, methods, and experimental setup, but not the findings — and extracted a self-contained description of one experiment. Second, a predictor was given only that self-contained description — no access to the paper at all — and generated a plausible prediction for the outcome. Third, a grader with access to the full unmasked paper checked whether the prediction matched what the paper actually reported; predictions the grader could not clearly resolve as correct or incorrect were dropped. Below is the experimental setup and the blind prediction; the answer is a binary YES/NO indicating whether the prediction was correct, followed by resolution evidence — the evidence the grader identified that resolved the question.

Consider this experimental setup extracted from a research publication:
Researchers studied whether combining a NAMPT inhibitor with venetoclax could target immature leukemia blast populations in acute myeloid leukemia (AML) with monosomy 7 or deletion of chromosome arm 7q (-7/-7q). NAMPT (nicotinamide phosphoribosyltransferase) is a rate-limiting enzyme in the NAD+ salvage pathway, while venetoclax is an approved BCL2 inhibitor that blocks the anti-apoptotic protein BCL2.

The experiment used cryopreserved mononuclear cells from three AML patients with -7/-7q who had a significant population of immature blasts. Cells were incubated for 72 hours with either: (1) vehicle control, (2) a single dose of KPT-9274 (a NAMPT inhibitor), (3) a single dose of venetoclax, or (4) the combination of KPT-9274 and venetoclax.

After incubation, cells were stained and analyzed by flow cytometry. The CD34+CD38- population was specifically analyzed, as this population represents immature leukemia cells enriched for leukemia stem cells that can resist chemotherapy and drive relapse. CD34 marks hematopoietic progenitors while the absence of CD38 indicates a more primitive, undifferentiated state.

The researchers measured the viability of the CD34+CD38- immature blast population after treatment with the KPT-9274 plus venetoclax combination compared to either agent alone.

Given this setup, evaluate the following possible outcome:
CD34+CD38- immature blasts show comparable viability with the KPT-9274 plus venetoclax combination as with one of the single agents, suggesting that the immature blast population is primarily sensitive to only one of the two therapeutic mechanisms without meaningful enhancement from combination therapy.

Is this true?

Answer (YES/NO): NO